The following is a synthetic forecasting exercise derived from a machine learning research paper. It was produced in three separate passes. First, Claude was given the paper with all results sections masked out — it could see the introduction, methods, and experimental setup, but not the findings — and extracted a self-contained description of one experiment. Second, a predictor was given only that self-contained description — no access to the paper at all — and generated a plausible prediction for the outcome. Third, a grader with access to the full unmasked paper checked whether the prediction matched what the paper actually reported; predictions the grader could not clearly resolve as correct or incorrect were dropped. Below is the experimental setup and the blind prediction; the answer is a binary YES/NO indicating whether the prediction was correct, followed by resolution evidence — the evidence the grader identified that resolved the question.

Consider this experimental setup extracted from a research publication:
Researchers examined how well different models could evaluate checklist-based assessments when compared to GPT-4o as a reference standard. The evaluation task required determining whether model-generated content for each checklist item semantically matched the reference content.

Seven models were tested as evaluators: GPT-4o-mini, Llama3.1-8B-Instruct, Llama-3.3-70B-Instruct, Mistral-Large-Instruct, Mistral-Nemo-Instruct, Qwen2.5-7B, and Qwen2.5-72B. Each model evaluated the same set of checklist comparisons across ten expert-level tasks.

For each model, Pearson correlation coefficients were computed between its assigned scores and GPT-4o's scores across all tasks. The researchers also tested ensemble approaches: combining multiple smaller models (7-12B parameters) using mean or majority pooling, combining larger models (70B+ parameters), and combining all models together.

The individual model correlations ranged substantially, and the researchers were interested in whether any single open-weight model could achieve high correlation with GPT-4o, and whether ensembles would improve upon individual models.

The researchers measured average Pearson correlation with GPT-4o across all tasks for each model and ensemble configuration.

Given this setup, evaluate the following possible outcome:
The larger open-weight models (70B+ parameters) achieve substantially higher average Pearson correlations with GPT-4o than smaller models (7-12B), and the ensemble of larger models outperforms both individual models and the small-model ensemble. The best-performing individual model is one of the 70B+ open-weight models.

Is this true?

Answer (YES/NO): NO